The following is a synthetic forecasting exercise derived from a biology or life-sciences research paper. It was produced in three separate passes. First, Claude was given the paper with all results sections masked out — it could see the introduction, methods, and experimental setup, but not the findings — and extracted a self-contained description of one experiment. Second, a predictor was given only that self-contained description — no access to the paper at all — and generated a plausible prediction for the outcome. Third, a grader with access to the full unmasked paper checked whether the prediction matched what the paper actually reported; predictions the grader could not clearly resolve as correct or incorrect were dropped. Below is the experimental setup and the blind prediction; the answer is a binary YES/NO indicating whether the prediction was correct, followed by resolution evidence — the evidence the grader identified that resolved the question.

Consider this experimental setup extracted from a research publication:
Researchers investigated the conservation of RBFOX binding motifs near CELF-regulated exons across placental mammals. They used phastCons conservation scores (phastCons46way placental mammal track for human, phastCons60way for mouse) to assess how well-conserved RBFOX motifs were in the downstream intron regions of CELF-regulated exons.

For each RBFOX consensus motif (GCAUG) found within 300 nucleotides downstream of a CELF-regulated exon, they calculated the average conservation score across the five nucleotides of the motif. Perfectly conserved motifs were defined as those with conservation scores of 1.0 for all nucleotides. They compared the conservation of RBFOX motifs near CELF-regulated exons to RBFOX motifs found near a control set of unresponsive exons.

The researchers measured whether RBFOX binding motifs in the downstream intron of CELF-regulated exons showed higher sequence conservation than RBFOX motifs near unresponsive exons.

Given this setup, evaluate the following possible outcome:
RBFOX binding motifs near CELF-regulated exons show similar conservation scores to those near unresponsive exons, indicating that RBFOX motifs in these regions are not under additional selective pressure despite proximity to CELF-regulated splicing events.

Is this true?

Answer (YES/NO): NO